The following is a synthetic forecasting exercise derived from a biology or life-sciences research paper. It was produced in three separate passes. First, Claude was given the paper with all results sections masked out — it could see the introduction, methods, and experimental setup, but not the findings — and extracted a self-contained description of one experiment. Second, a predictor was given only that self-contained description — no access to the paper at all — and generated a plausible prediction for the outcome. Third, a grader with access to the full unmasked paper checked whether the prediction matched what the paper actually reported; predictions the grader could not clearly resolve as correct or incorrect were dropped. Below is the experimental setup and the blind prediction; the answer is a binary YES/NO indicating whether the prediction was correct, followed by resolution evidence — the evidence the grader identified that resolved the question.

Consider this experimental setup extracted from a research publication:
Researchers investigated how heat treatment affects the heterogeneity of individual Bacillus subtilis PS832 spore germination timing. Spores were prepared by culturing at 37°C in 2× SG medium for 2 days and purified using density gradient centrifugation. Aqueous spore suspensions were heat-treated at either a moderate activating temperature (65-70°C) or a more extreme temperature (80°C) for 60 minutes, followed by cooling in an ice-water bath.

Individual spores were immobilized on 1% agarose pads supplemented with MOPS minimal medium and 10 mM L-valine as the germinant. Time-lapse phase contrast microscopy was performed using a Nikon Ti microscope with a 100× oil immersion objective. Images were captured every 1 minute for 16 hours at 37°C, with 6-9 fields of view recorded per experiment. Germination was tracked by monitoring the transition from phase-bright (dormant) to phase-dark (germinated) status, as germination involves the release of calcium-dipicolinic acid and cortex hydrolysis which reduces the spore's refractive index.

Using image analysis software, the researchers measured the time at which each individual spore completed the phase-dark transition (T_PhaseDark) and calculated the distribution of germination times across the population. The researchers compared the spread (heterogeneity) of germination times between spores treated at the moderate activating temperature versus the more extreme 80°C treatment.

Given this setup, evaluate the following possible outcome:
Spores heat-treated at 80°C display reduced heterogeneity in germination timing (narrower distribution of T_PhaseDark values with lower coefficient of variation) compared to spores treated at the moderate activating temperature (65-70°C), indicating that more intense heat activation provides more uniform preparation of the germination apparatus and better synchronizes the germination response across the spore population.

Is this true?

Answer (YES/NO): NO